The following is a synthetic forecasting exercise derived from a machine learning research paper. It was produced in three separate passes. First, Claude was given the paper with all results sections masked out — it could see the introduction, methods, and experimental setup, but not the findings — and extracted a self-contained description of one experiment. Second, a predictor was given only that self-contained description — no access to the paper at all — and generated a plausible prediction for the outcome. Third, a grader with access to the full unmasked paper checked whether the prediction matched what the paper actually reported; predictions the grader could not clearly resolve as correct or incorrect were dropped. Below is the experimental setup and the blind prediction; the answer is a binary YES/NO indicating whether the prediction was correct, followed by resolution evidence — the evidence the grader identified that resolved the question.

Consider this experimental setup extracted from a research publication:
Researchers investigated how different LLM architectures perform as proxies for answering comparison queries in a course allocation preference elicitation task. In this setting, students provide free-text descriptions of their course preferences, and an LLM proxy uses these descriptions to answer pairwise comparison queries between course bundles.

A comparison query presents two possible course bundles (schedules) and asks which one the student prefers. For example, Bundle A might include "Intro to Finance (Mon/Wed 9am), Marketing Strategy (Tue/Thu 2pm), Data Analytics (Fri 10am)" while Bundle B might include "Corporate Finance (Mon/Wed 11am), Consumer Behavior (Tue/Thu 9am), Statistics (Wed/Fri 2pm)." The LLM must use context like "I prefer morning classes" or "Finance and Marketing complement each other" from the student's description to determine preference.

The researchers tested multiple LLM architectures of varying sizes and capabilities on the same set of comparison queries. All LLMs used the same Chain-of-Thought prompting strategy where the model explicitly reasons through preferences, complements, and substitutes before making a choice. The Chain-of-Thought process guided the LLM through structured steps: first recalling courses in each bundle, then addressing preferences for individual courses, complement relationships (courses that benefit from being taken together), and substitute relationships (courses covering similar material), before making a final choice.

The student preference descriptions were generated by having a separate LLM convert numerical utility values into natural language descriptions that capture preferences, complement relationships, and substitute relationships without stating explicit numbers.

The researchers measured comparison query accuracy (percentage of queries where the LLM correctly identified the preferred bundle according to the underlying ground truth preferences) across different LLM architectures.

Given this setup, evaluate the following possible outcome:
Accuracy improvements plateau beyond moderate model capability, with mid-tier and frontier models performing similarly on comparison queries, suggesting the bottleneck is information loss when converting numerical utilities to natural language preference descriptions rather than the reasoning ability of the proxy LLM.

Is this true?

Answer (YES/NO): NO